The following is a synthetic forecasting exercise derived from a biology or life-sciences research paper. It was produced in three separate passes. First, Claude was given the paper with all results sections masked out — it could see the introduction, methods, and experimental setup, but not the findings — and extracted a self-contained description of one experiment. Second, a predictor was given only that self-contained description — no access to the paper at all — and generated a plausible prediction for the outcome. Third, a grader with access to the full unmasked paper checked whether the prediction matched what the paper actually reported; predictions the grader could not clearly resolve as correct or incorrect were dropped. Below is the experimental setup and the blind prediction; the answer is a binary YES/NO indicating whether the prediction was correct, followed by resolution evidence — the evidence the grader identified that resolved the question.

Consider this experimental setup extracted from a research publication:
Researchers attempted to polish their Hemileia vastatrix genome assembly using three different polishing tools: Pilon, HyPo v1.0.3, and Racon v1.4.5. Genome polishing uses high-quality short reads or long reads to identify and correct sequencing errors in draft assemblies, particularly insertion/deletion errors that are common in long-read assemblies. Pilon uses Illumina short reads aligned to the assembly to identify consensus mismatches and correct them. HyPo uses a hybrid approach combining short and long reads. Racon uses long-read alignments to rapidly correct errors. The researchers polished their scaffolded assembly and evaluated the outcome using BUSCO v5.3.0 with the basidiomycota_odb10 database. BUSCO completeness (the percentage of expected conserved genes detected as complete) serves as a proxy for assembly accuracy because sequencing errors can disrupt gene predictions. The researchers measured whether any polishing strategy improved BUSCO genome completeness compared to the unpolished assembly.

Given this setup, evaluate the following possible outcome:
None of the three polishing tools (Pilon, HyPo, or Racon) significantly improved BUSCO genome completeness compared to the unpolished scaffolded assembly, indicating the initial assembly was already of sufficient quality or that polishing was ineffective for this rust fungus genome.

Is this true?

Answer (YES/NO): YES